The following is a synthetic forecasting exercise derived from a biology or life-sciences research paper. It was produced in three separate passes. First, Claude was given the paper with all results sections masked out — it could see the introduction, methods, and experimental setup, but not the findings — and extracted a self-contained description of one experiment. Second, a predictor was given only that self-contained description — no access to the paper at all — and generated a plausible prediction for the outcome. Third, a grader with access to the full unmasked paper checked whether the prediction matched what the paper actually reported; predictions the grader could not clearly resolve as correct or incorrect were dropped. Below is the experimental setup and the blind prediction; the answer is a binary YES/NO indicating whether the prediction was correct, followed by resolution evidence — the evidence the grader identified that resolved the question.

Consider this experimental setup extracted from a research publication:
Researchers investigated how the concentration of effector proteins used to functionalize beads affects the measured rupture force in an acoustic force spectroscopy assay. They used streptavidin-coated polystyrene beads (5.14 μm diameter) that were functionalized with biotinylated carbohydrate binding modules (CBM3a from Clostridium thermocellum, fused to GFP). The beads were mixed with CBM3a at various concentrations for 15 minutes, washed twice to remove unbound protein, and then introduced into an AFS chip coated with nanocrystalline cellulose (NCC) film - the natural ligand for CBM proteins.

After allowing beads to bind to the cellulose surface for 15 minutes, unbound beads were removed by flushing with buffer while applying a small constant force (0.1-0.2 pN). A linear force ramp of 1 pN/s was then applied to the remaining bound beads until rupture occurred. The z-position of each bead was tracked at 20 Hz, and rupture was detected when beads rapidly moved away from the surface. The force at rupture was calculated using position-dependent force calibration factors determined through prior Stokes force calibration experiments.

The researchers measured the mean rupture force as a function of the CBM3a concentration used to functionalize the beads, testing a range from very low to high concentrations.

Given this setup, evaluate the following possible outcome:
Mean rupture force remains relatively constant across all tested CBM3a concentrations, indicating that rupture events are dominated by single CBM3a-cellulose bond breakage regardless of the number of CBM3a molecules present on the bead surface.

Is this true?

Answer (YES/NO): NO